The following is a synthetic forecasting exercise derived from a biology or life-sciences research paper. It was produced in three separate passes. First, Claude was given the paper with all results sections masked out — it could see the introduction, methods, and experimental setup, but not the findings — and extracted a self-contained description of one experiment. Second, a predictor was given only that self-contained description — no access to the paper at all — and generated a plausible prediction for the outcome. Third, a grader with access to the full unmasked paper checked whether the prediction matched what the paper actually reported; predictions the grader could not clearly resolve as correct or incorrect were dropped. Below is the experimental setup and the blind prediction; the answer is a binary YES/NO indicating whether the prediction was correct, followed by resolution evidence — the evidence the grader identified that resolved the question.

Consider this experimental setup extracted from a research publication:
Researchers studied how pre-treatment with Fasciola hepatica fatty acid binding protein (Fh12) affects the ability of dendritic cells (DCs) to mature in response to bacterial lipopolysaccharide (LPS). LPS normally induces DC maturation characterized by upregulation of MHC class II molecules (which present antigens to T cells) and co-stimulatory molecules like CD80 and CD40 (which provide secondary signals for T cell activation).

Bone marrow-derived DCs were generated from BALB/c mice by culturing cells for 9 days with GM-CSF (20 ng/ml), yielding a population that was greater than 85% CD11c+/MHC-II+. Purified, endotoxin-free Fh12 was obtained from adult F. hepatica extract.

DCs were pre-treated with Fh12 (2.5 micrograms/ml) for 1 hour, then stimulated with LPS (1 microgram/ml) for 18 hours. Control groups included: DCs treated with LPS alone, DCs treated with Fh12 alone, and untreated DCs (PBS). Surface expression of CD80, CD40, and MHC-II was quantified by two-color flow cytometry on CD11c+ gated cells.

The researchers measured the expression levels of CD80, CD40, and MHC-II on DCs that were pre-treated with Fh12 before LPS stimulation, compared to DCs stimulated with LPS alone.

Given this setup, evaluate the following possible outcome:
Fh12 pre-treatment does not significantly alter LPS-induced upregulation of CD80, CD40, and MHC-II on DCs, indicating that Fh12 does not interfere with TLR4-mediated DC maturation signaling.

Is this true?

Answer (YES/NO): NO